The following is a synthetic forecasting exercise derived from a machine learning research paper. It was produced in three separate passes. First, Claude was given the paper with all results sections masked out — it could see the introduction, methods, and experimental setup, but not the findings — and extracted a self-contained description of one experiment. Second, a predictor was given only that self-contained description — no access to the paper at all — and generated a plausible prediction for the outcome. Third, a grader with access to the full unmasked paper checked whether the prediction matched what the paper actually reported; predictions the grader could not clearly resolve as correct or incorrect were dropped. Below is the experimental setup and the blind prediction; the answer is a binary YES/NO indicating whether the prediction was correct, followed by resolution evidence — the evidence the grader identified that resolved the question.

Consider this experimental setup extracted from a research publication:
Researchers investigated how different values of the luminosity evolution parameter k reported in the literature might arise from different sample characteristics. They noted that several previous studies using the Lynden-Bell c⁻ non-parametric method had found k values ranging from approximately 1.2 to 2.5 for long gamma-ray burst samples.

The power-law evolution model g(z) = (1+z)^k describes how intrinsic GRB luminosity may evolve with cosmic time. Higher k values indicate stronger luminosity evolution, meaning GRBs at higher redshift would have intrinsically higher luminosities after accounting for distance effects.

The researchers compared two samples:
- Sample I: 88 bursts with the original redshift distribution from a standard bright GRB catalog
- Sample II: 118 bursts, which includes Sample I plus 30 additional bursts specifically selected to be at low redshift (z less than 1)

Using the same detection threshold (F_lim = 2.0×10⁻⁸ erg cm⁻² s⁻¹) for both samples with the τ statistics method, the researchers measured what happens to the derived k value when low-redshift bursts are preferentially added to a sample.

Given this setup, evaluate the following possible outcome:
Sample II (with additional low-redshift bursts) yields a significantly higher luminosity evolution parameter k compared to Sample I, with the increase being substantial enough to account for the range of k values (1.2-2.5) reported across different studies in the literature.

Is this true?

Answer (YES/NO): YES